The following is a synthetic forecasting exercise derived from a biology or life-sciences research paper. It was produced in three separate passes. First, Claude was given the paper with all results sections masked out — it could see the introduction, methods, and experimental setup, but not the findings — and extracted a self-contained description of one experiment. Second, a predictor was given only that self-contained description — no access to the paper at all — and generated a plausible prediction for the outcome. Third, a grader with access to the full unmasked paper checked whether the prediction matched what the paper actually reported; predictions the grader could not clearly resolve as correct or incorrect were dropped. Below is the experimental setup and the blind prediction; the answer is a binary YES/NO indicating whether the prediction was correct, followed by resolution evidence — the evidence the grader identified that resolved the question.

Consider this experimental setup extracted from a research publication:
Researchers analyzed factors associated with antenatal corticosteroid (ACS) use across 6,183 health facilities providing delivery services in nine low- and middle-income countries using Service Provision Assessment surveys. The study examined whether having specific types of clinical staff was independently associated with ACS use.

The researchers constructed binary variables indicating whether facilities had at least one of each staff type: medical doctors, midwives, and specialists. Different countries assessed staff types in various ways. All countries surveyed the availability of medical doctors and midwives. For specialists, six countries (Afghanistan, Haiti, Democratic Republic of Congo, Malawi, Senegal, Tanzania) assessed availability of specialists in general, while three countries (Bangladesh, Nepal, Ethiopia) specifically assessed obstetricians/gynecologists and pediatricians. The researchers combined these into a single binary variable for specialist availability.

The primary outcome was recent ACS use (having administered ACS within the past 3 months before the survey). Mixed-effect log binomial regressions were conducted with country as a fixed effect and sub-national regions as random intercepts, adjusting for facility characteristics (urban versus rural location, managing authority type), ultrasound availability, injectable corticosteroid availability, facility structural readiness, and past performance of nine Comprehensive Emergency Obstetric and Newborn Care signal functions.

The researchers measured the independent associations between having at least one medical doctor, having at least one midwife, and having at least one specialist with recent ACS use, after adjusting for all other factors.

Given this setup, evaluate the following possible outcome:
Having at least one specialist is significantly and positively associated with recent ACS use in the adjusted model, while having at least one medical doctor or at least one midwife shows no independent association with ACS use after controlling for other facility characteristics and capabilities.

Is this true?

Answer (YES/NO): NO